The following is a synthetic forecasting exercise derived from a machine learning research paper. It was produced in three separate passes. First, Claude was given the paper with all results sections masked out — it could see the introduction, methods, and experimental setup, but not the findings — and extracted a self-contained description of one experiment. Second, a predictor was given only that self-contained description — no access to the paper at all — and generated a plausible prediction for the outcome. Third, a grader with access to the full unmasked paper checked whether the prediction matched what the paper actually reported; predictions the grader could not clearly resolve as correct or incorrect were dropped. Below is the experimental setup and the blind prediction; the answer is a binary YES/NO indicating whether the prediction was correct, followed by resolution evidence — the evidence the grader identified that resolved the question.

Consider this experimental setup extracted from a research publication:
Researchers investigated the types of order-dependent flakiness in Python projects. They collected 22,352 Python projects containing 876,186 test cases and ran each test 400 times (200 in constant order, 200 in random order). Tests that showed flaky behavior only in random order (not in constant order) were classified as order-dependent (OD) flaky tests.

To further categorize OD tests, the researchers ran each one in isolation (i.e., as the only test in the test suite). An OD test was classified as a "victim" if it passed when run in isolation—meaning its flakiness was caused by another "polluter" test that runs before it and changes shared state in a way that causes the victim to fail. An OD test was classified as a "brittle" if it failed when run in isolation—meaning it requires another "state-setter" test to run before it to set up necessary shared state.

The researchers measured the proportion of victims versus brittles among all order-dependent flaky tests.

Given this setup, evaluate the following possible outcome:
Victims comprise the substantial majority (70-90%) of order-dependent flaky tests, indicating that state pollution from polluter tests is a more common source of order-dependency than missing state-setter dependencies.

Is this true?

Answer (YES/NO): YES